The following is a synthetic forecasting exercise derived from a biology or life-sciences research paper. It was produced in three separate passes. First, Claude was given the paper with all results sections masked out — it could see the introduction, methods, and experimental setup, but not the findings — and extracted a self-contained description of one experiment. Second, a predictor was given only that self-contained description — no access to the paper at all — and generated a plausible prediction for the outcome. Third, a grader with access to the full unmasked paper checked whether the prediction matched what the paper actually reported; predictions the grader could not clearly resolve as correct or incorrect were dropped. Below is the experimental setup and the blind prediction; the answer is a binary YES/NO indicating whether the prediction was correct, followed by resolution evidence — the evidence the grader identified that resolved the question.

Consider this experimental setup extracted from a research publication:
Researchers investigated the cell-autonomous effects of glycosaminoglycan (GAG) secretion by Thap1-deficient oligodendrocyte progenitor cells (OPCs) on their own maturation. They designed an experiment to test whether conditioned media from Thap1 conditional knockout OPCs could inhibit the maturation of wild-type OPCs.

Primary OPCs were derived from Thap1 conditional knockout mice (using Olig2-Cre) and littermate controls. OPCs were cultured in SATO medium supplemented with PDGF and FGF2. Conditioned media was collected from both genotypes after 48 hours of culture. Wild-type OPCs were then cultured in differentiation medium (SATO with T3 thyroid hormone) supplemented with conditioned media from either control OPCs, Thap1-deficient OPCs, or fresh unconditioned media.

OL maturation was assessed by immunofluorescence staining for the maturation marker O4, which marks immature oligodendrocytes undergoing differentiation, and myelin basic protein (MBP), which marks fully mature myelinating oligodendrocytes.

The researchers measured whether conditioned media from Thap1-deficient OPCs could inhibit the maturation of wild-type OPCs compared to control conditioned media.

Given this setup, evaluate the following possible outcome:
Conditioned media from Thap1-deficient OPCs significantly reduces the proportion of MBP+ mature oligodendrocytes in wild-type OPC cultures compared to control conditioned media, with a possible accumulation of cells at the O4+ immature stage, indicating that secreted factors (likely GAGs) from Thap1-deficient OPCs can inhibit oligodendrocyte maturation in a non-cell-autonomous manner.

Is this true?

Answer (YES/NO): YES